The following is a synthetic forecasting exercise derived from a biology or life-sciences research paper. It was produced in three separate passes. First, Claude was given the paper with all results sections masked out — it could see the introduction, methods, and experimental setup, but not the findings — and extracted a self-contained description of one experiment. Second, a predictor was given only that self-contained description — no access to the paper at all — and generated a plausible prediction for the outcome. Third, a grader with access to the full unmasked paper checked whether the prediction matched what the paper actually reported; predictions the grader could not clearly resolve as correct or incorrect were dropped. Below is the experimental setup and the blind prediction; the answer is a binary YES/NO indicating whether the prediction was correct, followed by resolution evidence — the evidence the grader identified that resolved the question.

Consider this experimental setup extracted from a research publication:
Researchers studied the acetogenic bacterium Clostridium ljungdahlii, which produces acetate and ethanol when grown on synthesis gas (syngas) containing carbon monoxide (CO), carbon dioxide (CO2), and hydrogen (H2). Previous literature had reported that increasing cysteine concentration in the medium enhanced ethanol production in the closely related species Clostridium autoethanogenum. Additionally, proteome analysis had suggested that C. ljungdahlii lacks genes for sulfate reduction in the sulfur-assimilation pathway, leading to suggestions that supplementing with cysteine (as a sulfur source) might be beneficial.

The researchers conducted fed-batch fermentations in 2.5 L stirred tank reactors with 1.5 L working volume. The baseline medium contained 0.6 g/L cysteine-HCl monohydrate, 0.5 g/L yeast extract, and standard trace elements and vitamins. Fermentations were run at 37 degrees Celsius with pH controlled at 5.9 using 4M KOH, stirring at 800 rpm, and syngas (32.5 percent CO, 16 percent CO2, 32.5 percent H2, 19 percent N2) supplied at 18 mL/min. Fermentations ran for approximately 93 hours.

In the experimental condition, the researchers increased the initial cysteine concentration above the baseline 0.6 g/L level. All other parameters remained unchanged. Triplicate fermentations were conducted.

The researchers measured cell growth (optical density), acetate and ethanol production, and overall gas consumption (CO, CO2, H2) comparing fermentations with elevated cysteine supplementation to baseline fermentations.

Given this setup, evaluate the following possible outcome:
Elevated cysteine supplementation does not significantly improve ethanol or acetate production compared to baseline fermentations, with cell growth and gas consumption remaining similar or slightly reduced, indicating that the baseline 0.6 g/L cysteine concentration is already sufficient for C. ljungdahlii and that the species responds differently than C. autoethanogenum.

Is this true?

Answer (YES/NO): YES